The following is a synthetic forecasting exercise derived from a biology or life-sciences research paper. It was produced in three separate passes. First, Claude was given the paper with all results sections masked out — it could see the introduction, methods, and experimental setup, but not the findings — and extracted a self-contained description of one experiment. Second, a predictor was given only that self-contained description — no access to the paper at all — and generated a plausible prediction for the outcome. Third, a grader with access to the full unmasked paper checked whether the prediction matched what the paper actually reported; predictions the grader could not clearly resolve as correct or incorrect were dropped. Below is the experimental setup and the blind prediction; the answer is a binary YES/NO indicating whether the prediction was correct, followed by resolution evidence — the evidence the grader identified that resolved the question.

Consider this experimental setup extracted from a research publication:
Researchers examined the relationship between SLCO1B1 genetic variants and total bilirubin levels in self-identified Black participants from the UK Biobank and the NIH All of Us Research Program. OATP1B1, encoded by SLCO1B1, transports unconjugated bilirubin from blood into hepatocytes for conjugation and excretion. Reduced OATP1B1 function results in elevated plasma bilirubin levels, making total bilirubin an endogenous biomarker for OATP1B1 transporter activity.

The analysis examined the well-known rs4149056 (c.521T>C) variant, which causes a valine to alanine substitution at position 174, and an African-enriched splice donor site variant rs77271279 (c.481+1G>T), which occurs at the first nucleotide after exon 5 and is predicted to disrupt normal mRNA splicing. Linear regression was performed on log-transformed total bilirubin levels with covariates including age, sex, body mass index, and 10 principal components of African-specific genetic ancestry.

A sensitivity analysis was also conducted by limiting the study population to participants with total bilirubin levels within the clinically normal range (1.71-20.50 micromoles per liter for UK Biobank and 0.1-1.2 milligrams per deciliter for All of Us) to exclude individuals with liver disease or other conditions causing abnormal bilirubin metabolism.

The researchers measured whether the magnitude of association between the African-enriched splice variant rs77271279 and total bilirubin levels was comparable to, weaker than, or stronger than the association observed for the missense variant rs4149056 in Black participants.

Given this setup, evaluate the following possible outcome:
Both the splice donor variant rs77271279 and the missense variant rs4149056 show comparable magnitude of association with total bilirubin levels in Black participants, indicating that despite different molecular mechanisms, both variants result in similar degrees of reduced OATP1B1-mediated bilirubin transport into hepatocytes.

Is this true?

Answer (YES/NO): NO